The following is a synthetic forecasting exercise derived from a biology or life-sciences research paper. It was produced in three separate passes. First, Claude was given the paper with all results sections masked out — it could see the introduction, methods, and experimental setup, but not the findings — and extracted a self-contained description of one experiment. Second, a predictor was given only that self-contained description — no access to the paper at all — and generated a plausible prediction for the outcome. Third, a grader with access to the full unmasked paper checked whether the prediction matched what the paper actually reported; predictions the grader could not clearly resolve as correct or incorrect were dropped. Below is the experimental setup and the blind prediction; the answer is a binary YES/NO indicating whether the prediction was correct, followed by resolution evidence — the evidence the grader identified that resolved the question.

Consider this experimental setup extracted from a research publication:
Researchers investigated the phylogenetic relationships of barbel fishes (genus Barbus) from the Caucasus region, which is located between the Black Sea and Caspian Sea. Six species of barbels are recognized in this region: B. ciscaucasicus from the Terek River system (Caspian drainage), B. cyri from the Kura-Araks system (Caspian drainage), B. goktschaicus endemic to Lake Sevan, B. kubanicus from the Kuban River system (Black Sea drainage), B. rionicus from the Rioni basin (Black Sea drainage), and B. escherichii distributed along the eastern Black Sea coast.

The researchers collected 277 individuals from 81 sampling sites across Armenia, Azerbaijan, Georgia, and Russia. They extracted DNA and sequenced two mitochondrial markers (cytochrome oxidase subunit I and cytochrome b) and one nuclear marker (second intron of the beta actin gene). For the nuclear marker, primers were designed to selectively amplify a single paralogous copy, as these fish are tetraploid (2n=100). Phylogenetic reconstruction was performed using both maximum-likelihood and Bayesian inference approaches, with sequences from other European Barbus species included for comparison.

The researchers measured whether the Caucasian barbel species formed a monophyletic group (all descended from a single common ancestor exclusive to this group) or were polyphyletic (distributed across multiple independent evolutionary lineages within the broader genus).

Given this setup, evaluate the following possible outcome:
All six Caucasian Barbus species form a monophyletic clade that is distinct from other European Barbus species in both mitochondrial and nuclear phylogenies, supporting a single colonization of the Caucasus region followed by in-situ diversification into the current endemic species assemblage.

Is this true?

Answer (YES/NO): NO